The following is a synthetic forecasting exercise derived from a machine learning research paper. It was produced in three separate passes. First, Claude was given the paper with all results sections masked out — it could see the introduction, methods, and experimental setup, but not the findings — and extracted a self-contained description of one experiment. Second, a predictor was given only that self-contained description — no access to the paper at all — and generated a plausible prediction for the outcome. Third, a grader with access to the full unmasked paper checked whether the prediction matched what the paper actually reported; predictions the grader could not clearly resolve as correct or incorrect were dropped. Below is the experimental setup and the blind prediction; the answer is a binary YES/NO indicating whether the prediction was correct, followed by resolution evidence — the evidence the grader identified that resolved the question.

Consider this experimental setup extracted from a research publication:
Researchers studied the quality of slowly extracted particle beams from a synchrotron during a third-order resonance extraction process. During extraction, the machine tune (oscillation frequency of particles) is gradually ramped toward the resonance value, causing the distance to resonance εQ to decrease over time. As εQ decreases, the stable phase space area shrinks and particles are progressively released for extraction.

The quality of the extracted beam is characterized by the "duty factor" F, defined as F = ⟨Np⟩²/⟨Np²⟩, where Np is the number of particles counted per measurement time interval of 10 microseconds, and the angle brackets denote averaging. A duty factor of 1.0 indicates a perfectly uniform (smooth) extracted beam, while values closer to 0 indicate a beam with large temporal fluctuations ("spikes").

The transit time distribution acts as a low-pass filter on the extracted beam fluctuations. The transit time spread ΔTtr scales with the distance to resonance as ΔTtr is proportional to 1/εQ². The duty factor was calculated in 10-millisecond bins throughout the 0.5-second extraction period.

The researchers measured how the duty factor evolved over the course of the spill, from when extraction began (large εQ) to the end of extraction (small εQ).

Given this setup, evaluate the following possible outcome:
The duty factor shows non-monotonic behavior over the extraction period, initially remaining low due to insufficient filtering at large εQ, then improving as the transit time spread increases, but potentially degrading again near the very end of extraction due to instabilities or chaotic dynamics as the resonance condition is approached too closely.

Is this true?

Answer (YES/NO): NO